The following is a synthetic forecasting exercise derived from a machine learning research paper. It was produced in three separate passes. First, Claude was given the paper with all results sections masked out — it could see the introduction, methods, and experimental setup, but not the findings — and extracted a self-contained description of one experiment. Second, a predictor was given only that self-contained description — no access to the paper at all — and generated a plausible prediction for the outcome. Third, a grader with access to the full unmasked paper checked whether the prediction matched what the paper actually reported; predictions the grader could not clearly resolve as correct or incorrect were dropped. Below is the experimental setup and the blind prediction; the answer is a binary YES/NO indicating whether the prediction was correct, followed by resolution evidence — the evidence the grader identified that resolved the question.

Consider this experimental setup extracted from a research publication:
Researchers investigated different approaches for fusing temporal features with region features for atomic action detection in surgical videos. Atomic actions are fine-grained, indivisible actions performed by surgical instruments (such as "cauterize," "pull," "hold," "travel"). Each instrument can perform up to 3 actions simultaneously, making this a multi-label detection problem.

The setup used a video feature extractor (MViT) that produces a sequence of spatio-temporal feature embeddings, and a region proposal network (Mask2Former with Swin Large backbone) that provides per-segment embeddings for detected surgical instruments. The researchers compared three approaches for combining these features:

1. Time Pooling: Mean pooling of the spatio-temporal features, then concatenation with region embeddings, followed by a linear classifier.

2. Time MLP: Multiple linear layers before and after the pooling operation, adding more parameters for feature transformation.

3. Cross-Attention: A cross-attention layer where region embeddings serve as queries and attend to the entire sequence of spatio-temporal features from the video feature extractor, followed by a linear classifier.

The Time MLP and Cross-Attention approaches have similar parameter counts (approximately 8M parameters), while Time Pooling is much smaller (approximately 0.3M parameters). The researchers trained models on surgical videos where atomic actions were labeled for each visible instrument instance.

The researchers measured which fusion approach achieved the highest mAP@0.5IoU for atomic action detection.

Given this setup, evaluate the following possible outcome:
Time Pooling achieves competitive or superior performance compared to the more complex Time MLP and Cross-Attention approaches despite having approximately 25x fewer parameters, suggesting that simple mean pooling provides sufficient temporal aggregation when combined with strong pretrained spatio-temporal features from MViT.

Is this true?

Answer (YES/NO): NO